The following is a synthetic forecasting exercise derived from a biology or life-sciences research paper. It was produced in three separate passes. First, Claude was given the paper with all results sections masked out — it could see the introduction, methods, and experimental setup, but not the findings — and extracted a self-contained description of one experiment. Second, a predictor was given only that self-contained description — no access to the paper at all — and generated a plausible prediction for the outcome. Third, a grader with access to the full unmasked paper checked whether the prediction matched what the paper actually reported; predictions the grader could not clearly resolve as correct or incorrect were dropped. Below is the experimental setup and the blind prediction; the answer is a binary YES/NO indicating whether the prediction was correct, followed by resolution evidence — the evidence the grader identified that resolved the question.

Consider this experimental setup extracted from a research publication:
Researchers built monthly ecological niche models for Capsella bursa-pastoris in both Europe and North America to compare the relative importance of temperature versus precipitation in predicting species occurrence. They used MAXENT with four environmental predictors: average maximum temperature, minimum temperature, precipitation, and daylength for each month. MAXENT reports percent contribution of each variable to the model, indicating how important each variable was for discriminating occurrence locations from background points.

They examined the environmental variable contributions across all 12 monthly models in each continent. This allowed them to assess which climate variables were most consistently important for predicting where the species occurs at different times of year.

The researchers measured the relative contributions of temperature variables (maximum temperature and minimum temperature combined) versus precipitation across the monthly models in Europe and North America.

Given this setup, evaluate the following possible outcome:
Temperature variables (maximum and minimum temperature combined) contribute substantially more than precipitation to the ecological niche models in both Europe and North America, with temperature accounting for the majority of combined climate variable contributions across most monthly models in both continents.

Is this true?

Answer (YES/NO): NO